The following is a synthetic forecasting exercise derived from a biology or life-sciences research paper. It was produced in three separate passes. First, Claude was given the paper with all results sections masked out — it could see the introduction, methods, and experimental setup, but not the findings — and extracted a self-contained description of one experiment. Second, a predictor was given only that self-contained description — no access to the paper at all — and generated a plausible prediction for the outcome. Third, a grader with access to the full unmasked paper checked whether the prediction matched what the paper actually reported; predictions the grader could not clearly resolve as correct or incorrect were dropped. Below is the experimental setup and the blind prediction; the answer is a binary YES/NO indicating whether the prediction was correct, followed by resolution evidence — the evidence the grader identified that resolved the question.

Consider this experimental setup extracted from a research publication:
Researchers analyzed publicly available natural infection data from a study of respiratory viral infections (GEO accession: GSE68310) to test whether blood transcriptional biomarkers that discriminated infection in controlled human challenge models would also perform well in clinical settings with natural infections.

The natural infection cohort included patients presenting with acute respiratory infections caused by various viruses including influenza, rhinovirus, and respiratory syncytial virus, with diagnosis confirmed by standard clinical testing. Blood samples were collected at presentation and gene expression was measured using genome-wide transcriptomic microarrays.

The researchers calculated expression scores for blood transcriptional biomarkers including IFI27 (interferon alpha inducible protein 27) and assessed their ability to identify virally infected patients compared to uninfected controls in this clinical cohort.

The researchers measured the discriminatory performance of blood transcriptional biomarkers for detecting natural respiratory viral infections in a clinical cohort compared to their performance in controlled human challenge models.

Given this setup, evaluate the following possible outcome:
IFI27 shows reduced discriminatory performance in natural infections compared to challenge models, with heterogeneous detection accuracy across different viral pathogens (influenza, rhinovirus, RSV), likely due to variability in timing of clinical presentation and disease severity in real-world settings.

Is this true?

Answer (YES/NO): NO